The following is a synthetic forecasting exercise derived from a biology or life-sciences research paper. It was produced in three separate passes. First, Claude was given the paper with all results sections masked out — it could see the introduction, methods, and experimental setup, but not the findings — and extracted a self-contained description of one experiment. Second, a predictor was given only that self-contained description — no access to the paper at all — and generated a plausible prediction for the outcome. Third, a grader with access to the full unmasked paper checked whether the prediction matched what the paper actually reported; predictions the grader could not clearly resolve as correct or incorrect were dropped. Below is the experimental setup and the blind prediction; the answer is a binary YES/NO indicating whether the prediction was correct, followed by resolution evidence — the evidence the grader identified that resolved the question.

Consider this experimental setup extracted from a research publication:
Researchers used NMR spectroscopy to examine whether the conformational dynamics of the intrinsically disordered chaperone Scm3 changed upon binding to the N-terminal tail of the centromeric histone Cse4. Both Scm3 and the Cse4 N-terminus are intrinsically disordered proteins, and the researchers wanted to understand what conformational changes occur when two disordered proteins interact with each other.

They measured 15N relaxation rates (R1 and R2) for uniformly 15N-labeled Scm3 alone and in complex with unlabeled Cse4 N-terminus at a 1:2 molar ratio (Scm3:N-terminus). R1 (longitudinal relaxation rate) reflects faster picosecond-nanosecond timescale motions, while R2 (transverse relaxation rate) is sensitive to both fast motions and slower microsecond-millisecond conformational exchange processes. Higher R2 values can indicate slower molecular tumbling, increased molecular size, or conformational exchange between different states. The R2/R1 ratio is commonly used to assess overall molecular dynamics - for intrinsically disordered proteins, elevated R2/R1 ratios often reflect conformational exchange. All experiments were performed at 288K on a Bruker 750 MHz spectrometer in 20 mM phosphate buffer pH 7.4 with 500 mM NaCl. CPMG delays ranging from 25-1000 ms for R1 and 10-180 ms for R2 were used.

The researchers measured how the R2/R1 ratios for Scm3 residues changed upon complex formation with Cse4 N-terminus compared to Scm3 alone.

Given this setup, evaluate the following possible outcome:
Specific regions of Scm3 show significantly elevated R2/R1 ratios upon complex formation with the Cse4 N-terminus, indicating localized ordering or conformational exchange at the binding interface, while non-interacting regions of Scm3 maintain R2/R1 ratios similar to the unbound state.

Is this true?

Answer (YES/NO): NO